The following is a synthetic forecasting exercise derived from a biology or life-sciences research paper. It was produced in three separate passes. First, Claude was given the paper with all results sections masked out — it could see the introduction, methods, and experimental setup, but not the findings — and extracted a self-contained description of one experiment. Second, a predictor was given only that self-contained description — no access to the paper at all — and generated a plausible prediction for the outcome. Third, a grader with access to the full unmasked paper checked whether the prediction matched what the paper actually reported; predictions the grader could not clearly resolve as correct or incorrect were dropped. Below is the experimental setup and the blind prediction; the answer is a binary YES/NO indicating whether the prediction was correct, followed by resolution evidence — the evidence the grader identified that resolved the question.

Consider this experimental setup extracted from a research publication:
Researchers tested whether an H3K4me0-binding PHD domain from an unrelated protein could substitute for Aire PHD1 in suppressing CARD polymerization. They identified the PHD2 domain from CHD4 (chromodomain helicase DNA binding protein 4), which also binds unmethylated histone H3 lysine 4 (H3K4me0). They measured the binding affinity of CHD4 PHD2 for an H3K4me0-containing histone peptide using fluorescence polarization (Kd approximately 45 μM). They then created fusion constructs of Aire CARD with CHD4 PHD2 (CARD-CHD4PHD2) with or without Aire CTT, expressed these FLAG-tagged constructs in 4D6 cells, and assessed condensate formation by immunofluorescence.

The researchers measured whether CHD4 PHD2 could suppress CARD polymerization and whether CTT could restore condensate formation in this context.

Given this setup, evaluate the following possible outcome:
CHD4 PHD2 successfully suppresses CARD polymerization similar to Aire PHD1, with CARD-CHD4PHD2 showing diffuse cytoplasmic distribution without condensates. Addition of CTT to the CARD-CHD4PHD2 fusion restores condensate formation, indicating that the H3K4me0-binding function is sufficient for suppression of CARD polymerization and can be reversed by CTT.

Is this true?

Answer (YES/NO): NO